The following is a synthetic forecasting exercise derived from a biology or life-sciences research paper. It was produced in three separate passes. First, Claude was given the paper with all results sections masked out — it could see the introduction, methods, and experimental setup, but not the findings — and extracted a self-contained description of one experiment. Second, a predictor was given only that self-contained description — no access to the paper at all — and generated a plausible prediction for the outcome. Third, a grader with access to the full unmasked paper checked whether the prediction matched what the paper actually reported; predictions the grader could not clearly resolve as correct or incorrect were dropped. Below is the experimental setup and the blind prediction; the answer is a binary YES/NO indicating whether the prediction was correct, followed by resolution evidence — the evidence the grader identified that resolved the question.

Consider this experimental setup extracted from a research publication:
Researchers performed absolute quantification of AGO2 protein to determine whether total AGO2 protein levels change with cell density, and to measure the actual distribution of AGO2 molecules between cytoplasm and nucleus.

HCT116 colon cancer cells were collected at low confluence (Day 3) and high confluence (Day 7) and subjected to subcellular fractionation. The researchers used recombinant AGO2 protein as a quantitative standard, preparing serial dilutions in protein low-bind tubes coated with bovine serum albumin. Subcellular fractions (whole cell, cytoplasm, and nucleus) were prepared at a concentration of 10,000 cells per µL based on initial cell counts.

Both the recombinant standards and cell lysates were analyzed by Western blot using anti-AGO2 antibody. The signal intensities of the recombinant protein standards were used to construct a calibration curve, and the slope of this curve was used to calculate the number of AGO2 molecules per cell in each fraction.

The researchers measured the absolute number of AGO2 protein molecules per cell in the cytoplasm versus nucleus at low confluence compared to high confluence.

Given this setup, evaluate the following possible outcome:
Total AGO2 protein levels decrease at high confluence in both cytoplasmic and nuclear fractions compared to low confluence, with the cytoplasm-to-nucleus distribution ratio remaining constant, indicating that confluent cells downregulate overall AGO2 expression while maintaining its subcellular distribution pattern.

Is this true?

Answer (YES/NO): NO